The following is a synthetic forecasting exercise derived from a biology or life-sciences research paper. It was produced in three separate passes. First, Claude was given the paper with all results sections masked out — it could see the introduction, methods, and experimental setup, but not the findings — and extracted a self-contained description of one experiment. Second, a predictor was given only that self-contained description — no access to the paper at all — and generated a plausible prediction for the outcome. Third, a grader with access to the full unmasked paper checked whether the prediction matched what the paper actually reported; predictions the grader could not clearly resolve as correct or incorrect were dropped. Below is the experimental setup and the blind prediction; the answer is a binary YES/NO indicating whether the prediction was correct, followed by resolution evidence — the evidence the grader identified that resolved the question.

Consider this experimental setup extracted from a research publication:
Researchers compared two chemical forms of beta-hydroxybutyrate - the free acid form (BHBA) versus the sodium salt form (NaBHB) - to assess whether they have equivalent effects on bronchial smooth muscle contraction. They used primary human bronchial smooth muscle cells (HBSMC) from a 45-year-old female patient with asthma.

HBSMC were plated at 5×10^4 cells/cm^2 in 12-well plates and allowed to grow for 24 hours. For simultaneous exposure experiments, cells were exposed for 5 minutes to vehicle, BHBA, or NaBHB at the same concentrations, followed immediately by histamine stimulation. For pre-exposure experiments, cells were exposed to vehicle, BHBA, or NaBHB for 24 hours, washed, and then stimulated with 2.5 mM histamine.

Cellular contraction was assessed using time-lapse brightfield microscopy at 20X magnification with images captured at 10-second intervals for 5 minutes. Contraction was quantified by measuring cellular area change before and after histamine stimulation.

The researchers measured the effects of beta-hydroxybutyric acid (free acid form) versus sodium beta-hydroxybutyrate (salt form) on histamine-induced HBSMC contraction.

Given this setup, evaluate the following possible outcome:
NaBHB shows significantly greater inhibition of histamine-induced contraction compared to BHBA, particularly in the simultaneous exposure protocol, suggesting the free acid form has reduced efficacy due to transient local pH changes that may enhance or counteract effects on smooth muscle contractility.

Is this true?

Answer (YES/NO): NO